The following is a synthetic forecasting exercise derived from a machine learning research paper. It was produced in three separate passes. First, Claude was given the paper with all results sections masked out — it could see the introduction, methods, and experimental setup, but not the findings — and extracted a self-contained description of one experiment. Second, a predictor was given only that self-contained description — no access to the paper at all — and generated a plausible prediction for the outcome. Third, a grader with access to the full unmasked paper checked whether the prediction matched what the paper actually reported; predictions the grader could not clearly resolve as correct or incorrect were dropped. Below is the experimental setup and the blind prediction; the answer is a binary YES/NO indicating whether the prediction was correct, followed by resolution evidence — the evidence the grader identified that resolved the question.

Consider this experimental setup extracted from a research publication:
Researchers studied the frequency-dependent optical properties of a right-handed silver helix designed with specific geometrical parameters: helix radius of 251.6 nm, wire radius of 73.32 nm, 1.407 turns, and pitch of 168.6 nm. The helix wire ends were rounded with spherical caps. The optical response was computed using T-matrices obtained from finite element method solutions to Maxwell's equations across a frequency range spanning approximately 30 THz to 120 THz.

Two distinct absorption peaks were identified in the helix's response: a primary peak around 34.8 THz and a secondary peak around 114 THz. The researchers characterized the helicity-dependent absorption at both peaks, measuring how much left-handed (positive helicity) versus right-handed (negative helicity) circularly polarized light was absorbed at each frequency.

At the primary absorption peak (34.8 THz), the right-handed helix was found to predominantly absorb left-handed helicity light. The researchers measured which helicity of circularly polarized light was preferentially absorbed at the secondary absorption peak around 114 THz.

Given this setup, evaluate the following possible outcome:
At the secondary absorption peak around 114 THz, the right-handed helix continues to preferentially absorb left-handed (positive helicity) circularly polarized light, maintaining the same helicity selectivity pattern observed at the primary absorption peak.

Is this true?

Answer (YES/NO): NO